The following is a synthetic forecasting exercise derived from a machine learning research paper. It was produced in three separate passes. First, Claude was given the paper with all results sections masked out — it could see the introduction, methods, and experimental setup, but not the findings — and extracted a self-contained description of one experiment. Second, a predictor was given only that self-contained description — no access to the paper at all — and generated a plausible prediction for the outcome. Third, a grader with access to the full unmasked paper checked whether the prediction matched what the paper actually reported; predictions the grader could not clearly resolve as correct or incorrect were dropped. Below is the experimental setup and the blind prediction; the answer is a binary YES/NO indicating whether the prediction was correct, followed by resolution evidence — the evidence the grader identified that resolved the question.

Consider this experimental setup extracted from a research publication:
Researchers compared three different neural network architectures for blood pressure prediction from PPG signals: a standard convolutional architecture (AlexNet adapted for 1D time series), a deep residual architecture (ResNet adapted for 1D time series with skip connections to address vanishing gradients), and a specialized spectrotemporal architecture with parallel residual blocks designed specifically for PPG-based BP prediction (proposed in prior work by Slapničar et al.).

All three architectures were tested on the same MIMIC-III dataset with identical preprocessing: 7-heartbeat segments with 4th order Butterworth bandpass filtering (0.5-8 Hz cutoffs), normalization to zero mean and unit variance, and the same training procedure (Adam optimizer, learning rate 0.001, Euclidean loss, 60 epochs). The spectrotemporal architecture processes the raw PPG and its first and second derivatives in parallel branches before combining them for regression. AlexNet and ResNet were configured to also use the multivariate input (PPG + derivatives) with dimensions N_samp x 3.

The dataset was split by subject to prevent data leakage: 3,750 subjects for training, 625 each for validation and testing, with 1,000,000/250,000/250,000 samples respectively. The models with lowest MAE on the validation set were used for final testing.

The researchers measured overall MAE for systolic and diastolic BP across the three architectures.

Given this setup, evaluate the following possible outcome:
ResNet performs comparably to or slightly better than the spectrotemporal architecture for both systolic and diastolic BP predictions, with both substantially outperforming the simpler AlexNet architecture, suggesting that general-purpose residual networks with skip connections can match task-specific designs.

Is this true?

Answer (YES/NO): NO